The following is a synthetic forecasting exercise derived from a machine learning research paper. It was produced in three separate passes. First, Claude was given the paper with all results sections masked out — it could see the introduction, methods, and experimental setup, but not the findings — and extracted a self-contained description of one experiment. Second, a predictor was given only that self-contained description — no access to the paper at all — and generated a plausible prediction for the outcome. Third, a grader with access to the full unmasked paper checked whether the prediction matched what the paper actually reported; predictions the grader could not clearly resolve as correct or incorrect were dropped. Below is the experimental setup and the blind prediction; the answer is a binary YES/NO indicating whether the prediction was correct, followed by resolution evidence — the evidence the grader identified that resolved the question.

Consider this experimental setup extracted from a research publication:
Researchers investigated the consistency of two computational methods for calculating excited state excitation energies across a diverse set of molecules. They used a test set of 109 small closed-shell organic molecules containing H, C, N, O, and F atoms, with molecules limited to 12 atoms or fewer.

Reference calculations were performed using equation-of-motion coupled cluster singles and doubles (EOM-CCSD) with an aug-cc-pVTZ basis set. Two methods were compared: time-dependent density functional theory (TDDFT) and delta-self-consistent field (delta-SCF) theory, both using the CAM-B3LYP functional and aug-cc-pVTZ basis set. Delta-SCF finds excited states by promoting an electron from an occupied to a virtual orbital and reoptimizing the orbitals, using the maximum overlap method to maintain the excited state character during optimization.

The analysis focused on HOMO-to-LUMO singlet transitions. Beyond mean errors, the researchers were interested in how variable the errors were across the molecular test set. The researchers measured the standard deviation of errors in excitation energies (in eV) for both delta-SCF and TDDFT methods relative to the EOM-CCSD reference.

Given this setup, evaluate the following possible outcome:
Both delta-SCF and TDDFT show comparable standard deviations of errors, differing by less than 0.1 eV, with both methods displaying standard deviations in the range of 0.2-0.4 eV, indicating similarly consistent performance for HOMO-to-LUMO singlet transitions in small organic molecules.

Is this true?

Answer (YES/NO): YES